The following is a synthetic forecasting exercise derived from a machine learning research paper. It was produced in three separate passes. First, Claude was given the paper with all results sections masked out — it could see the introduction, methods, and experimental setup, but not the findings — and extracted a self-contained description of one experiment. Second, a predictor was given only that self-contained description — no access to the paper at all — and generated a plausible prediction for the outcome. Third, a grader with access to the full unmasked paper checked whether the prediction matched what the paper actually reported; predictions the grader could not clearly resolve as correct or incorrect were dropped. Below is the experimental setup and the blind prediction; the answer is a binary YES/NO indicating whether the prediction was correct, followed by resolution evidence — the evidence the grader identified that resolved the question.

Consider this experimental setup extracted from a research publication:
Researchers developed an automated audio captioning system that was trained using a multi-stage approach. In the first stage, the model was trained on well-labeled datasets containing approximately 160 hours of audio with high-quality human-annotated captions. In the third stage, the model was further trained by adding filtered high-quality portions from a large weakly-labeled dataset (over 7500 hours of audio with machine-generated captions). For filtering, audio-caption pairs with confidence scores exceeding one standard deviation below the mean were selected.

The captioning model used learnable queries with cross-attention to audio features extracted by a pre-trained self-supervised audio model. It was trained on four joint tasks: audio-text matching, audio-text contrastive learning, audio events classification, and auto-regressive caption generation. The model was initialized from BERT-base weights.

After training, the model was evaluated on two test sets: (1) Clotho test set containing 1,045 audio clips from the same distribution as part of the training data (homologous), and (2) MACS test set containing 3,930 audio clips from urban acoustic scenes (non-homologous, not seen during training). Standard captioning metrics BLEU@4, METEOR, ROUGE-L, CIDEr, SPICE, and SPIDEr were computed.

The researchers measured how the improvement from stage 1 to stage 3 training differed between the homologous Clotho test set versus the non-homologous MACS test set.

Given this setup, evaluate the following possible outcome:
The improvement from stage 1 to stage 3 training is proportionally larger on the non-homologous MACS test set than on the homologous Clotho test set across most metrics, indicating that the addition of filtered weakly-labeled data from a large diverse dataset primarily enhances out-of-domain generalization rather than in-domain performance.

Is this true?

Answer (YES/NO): YES